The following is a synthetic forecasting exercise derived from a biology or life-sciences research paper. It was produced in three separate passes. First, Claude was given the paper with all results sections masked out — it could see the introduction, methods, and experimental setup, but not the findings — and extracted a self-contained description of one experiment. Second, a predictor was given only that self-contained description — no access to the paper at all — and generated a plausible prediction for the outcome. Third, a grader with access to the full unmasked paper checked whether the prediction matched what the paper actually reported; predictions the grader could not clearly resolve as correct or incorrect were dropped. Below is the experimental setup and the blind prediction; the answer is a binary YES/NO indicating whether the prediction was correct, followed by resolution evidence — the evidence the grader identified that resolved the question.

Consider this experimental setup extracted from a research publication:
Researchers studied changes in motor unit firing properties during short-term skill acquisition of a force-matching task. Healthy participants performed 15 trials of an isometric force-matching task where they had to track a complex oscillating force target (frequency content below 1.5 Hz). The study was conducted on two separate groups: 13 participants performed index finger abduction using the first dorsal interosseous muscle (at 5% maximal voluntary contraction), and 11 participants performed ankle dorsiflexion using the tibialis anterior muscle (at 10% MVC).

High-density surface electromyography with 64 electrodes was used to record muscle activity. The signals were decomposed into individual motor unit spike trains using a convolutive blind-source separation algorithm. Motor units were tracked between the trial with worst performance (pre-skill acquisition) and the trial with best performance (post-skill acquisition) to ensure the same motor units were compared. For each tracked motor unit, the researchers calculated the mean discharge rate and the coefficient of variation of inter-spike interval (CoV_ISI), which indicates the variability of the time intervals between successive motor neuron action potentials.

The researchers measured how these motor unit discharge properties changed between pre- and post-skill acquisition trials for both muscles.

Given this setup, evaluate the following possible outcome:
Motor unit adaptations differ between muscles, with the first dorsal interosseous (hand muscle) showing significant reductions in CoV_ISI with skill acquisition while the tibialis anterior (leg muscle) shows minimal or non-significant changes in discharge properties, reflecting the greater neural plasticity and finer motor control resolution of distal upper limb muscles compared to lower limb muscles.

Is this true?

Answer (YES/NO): NO